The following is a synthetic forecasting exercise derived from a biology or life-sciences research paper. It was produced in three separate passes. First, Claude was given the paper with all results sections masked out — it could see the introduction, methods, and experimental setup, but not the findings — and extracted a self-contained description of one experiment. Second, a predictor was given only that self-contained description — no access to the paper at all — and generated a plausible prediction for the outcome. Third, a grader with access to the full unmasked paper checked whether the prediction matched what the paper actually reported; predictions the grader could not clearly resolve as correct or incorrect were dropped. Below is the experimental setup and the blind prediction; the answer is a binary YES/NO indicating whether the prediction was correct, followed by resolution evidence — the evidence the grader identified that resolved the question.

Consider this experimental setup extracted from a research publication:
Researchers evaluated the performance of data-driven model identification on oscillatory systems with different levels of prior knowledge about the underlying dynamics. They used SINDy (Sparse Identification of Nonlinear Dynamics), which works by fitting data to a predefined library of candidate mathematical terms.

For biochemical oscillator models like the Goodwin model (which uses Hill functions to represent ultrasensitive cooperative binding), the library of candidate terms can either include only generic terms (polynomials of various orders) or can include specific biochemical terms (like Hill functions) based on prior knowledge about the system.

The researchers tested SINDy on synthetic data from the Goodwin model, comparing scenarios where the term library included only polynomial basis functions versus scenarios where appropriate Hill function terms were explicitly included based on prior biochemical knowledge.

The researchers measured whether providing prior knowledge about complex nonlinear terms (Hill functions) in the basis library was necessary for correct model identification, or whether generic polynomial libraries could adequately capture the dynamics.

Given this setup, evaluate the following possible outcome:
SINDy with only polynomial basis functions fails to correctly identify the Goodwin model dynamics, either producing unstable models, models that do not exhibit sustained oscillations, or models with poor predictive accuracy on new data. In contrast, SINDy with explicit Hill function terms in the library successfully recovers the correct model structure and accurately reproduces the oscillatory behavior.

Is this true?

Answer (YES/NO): NO